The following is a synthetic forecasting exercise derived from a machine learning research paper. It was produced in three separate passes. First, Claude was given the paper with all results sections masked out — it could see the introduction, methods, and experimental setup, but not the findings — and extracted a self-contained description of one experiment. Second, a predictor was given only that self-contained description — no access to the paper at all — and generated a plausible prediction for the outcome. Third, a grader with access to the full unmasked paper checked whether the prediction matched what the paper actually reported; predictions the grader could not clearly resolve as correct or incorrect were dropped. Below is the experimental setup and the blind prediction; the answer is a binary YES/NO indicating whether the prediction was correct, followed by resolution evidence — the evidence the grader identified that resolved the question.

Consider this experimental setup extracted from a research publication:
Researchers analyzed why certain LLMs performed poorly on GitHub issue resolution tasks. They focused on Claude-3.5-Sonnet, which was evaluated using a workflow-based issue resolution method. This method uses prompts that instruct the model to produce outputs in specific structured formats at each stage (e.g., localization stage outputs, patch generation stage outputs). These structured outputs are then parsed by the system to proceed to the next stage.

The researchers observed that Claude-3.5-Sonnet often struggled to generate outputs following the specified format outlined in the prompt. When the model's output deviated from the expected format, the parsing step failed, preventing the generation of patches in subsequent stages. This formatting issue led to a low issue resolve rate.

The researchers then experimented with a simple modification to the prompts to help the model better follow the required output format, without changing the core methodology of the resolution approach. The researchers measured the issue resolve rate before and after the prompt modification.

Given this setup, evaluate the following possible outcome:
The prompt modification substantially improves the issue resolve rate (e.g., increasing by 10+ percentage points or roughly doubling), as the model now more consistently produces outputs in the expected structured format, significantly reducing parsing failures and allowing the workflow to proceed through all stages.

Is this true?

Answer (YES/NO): YES